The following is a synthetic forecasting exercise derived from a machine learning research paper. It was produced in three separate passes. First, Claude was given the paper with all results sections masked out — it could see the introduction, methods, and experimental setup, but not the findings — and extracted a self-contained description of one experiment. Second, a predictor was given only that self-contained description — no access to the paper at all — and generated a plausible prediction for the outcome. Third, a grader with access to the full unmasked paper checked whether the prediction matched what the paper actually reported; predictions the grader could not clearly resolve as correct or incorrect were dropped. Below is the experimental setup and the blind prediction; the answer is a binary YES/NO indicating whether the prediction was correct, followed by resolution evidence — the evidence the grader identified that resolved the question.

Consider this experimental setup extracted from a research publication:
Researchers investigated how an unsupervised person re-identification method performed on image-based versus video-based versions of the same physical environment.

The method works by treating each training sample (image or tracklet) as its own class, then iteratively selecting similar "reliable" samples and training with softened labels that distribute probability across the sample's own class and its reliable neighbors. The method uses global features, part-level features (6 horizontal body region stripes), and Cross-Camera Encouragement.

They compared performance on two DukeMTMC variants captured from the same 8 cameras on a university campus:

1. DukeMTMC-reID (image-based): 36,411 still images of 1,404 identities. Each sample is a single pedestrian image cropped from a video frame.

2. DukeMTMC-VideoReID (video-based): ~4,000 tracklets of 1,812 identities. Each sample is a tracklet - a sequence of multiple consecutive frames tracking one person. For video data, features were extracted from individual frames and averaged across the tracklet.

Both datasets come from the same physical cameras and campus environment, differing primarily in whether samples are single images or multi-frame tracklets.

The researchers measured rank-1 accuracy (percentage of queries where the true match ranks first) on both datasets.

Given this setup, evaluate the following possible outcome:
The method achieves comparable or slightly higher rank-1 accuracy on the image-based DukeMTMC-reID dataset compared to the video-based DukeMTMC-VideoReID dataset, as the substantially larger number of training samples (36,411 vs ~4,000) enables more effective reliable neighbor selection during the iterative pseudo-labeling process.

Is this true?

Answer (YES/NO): NO